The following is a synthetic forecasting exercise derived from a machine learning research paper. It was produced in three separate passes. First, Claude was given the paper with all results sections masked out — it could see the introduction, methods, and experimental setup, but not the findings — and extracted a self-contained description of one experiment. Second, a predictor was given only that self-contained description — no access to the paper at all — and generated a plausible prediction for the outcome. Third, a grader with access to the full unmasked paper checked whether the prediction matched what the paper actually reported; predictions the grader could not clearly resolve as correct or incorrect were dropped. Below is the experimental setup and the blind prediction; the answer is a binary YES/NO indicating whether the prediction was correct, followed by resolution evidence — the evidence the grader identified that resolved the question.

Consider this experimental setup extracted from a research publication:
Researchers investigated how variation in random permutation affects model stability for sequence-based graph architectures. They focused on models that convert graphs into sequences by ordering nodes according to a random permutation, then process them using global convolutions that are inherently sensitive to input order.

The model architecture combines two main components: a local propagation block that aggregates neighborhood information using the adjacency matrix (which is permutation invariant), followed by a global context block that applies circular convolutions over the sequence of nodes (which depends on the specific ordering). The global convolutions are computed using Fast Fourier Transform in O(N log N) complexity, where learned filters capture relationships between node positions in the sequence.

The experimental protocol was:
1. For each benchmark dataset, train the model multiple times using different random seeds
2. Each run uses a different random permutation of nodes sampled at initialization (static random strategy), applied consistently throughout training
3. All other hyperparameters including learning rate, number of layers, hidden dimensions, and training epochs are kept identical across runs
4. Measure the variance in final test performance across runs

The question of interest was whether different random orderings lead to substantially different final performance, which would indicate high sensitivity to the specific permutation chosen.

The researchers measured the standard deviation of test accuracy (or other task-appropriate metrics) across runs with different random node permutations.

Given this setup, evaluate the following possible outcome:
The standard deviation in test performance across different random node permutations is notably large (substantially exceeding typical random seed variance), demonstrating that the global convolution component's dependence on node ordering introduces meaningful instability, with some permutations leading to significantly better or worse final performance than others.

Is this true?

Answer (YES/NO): NO